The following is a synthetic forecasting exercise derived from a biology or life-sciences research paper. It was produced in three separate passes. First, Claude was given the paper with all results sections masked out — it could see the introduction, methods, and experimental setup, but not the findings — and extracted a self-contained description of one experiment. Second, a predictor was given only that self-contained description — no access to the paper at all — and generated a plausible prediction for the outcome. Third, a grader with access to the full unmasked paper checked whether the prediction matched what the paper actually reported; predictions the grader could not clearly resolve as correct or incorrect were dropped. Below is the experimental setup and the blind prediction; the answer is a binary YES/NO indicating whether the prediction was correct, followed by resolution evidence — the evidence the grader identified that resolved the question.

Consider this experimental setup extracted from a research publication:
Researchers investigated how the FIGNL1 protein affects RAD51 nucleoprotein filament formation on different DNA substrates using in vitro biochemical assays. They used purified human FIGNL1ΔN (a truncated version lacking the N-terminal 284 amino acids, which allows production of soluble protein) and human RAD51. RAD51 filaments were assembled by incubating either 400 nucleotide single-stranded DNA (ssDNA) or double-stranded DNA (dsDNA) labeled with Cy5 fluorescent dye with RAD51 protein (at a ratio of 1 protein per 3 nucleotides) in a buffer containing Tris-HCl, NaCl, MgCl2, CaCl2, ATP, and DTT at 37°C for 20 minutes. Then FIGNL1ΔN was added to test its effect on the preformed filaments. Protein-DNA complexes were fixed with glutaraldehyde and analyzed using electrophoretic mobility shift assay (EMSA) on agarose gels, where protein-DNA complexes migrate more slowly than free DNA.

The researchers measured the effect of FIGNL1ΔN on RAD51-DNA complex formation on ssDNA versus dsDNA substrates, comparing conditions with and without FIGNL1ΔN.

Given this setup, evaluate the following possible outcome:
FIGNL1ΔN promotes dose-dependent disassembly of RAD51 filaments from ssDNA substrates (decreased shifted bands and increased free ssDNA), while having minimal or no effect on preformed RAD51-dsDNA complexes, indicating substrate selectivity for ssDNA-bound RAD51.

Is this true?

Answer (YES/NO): NO